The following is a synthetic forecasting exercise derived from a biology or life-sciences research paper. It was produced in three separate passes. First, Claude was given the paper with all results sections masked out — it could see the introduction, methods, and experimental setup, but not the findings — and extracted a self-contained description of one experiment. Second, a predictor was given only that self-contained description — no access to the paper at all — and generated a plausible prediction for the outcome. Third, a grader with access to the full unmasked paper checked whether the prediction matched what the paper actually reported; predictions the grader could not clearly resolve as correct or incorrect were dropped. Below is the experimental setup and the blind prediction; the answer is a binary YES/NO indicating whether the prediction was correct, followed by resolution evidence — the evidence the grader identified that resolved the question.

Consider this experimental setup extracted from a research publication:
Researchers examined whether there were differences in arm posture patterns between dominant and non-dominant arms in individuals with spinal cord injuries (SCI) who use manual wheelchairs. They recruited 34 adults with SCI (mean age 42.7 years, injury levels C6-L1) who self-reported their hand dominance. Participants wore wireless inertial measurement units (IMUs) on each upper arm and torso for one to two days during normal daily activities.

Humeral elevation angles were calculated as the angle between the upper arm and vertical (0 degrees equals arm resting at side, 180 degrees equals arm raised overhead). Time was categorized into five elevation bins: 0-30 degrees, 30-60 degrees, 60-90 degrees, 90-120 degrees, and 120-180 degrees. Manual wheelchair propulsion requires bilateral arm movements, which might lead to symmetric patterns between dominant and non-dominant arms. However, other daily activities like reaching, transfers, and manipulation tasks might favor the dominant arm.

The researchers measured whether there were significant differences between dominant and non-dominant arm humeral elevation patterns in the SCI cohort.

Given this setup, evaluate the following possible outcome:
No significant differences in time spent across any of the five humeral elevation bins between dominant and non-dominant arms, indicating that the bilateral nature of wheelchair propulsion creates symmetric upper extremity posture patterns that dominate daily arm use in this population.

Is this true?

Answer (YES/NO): YES